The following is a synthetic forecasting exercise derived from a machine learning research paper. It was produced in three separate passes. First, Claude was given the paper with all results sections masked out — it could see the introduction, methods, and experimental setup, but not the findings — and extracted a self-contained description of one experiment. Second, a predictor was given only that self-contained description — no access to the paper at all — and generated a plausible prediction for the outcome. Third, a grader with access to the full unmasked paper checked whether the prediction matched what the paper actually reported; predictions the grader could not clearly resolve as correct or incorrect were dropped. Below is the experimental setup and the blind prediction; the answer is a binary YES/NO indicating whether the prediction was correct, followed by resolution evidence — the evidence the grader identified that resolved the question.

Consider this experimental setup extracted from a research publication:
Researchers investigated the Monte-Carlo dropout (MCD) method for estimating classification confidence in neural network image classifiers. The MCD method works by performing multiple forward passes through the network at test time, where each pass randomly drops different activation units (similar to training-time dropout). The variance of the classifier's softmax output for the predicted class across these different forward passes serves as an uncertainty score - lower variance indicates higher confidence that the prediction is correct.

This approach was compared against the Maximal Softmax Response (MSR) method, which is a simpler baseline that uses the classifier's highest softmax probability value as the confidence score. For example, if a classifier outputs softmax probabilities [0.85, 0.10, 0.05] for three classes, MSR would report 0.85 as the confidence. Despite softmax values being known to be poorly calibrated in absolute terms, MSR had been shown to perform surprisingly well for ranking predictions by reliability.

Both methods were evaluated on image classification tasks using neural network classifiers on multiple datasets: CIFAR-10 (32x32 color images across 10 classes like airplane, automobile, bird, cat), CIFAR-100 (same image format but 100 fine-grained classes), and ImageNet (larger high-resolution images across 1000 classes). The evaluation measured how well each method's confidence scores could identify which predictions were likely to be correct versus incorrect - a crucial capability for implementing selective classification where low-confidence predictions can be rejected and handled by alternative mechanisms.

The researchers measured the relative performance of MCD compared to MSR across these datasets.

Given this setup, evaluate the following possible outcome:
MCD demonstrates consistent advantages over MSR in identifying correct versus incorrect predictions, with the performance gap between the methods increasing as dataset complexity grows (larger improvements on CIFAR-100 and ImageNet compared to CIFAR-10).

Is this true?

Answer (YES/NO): NO